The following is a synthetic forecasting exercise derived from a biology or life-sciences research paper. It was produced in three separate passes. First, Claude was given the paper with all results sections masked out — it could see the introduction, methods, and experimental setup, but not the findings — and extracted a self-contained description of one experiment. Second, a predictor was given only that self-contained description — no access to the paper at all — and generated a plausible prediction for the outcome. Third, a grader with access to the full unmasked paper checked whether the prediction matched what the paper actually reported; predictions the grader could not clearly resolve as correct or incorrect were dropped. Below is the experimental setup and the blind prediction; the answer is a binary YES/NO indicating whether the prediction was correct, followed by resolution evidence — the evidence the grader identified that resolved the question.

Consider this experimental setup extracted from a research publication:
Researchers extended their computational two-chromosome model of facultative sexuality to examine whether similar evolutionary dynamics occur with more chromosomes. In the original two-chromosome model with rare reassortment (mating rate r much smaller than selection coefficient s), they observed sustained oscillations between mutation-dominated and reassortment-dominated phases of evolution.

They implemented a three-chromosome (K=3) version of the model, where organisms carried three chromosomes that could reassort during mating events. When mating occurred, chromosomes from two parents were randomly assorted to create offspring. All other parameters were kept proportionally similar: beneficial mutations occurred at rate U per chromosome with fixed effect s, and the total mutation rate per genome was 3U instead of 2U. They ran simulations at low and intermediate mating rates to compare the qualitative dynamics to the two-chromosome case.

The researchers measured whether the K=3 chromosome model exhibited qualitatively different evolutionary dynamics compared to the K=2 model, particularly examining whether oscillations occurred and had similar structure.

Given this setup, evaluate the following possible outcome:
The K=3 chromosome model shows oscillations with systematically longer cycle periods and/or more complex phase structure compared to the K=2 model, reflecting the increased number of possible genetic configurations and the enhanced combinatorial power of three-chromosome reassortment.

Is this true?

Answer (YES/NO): NO